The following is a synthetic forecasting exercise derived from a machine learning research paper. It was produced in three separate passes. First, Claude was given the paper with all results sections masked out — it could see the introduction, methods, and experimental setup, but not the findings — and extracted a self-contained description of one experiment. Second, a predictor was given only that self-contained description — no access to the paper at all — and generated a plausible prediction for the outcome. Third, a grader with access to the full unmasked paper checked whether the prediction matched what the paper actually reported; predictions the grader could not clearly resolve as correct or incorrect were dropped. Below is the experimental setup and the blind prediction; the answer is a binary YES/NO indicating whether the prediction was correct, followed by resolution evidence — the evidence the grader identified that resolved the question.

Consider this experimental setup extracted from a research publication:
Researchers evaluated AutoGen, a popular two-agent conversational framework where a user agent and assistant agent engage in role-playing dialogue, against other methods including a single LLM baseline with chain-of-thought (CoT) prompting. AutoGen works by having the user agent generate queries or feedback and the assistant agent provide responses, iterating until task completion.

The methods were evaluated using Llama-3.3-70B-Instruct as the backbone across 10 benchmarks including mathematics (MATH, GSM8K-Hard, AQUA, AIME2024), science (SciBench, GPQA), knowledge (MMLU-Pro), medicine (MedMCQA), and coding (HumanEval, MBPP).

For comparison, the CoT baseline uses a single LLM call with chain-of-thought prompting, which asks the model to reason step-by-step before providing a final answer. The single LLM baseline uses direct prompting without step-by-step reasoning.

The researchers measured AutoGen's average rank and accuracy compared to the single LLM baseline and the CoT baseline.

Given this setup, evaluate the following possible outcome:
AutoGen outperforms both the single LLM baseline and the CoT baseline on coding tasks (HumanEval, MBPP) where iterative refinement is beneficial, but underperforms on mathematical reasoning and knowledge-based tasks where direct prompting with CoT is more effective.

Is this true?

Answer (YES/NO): NO